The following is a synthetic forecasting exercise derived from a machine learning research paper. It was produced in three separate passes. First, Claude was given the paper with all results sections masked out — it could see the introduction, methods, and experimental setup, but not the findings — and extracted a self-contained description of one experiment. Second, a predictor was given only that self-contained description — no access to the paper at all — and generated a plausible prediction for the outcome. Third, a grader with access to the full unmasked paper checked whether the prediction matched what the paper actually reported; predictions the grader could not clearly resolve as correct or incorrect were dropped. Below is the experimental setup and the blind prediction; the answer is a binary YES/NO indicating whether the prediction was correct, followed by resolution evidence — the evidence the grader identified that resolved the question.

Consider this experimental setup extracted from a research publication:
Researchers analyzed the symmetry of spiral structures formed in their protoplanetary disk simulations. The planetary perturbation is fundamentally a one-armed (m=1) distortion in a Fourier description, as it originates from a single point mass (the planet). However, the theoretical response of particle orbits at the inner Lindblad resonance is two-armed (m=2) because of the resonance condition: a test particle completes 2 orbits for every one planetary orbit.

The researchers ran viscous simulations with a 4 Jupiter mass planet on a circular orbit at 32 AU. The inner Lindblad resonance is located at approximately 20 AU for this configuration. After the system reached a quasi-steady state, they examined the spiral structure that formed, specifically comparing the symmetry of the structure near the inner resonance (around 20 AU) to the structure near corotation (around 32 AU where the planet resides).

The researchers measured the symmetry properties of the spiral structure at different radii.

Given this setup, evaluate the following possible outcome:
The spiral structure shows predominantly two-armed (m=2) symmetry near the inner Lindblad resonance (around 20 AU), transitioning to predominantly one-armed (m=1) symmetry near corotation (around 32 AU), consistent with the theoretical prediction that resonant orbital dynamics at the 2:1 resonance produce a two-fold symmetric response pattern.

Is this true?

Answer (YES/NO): NO